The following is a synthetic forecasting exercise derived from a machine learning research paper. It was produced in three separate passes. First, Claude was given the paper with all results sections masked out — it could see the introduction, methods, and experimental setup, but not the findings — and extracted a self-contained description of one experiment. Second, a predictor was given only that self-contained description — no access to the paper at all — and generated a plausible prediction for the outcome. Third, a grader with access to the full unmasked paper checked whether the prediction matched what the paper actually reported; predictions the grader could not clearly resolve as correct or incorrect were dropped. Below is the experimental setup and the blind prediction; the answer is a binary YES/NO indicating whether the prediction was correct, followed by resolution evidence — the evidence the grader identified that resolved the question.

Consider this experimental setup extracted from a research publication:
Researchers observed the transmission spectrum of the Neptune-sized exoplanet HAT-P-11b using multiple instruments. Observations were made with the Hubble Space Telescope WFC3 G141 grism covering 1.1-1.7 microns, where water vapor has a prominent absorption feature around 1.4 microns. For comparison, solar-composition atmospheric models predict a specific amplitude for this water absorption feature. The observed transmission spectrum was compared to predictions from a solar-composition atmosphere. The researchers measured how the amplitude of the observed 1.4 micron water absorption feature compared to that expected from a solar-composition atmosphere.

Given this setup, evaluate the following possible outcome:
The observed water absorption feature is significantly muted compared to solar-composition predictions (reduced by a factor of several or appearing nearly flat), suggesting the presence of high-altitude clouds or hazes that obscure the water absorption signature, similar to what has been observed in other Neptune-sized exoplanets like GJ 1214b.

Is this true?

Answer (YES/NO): YES